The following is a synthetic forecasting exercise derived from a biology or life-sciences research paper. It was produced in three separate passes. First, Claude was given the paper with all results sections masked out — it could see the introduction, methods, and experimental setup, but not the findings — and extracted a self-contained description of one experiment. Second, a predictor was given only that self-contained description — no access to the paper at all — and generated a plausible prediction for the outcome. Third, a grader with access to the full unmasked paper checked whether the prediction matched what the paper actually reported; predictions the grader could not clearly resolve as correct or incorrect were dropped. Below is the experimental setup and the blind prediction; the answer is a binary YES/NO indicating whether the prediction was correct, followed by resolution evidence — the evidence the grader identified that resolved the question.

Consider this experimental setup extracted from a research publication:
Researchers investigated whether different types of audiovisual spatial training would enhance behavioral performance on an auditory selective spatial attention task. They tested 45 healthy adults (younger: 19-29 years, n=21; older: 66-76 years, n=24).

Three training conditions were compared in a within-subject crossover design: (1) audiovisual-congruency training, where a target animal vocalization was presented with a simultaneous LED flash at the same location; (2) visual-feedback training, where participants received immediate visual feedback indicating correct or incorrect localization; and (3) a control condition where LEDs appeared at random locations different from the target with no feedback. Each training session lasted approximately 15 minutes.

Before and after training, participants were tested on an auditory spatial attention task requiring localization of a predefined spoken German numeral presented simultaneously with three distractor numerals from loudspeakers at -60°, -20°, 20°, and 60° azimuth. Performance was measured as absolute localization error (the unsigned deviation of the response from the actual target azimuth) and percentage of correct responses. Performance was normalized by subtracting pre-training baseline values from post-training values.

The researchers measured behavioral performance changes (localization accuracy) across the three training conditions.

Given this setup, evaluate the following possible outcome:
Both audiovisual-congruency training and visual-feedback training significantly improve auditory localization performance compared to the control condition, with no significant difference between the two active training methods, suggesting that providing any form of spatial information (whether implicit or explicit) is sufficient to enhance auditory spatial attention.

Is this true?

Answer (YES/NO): NO